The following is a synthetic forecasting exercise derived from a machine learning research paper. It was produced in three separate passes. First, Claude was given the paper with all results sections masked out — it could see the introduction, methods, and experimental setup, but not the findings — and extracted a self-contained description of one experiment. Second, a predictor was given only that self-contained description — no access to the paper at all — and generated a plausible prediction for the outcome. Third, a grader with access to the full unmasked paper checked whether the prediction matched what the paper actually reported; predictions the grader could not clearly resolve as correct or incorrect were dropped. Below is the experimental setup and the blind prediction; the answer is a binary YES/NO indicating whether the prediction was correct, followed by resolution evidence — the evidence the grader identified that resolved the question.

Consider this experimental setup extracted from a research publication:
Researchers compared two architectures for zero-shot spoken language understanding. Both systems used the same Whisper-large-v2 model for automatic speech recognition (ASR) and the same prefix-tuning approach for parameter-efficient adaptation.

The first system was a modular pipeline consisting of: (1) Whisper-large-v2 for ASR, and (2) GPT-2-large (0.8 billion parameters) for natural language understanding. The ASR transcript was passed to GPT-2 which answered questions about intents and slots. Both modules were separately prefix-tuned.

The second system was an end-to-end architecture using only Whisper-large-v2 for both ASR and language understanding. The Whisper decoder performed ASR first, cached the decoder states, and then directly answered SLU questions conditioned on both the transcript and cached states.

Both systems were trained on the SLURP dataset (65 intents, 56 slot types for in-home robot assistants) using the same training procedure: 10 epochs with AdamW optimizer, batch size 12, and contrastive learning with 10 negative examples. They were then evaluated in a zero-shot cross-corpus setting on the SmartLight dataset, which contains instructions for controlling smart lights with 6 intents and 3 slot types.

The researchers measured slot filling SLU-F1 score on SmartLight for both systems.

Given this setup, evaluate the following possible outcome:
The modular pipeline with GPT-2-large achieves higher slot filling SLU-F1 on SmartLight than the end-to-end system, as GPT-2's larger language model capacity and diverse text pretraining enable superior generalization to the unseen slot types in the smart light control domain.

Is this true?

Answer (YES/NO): NO